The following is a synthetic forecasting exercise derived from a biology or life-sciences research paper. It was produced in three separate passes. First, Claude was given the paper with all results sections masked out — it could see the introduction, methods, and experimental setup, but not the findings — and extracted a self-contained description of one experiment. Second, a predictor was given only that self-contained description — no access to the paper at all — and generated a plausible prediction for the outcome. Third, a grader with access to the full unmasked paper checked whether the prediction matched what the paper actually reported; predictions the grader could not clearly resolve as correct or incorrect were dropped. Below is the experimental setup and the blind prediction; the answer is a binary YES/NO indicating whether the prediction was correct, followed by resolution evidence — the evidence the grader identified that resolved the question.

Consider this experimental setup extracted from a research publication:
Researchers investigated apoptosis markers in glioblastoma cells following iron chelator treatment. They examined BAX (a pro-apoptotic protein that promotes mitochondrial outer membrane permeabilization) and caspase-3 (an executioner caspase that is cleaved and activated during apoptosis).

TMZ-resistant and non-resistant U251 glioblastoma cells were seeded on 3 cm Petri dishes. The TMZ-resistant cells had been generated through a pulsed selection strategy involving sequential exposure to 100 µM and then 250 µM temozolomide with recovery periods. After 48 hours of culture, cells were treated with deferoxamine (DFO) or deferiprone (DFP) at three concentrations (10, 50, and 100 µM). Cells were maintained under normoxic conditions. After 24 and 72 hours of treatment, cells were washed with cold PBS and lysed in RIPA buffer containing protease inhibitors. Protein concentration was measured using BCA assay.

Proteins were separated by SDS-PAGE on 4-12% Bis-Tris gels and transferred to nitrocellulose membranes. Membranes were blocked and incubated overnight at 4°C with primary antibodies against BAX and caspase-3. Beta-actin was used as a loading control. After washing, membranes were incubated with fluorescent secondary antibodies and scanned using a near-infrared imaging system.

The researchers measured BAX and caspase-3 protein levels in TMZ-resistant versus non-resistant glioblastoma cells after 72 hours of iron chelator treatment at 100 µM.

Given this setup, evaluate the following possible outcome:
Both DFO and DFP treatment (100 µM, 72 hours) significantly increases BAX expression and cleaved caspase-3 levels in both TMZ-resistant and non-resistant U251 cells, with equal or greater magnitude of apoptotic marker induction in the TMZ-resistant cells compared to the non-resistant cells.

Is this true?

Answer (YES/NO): NO